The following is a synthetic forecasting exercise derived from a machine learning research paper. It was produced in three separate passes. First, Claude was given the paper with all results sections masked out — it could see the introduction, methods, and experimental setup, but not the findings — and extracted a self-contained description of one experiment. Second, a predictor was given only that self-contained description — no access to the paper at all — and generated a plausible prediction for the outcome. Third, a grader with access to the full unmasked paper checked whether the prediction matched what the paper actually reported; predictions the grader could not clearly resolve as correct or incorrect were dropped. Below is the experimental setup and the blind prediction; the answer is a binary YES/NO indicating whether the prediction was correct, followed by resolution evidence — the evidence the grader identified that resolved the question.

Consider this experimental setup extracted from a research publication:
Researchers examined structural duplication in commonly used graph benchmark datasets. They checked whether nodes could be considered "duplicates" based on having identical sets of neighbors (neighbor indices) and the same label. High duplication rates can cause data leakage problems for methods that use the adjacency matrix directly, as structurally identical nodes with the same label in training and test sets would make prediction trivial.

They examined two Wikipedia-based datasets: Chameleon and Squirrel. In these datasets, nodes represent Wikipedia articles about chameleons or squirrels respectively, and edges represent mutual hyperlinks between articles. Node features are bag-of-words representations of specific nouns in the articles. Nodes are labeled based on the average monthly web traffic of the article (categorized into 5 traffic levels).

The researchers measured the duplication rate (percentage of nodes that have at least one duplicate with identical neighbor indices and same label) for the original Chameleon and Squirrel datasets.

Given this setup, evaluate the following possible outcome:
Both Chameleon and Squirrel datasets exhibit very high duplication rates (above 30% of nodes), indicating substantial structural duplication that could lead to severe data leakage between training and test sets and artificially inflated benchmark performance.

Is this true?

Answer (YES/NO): YES